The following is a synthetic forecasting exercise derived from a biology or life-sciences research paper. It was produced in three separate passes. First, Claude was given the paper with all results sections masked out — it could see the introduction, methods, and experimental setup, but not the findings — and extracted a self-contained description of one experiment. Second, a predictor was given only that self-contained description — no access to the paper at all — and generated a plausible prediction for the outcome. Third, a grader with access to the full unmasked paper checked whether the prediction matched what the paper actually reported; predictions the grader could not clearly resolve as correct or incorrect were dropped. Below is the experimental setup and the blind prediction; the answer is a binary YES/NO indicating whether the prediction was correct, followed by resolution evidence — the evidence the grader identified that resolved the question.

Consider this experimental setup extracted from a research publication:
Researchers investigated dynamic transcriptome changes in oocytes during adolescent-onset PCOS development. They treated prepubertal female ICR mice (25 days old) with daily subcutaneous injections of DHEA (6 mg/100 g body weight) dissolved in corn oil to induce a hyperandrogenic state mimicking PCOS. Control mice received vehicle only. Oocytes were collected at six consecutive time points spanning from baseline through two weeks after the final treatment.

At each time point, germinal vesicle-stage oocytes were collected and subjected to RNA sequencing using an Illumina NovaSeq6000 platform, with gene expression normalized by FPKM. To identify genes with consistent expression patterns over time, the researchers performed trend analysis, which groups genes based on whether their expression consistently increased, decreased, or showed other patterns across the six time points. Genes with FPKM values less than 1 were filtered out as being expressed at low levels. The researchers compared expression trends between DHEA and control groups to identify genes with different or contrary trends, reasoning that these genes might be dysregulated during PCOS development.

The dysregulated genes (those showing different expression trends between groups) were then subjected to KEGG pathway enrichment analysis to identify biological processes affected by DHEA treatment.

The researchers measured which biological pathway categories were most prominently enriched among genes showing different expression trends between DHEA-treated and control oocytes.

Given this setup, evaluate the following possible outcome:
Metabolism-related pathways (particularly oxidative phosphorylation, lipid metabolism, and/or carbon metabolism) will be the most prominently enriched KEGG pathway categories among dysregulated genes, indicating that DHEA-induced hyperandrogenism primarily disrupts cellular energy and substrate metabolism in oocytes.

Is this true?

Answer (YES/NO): YES